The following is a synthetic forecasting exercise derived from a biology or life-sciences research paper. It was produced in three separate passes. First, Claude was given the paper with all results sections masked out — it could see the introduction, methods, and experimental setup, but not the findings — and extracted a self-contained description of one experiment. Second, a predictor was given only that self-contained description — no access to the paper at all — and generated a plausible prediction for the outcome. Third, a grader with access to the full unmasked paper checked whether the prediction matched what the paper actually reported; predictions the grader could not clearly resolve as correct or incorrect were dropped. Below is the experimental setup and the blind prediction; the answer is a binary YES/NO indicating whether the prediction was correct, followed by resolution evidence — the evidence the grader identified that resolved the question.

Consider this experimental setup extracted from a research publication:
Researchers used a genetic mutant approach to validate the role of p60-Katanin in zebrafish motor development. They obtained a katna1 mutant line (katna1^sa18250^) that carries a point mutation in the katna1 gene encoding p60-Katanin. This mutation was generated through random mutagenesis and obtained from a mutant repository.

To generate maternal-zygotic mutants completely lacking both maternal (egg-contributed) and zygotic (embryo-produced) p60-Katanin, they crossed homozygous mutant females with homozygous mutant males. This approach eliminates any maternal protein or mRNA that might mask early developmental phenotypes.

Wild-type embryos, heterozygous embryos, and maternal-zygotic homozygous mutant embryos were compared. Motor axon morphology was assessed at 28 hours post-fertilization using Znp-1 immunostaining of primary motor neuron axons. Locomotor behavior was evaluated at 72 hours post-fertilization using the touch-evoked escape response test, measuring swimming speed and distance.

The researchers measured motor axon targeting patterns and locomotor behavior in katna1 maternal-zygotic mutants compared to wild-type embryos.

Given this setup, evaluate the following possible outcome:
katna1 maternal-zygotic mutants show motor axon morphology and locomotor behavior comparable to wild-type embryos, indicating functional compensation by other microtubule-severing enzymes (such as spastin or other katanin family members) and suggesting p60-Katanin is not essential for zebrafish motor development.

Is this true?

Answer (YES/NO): NO